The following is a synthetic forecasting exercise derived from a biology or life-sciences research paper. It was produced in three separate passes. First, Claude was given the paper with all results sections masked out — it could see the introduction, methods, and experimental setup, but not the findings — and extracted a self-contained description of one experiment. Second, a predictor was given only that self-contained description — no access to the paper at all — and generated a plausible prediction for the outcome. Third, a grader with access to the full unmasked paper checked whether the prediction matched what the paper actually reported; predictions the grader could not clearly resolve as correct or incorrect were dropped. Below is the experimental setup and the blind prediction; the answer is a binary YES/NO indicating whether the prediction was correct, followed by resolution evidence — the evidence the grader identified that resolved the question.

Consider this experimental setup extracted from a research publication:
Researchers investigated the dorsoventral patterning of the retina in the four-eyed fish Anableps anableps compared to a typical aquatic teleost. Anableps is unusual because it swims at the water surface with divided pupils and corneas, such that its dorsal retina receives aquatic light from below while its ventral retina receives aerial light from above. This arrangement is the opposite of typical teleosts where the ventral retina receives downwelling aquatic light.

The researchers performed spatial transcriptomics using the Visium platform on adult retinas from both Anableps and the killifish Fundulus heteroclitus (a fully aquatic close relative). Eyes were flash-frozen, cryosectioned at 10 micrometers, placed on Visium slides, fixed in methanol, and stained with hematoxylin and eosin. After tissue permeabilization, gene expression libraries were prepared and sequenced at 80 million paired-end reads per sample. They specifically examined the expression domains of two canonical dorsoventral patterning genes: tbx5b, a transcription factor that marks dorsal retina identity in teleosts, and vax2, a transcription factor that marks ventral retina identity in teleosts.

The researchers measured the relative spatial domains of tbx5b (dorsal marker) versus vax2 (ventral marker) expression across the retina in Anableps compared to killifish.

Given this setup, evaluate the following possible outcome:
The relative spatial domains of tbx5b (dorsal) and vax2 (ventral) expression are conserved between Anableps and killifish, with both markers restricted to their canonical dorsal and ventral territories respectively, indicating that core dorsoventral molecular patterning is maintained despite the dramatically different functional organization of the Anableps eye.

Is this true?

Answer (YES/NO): NO